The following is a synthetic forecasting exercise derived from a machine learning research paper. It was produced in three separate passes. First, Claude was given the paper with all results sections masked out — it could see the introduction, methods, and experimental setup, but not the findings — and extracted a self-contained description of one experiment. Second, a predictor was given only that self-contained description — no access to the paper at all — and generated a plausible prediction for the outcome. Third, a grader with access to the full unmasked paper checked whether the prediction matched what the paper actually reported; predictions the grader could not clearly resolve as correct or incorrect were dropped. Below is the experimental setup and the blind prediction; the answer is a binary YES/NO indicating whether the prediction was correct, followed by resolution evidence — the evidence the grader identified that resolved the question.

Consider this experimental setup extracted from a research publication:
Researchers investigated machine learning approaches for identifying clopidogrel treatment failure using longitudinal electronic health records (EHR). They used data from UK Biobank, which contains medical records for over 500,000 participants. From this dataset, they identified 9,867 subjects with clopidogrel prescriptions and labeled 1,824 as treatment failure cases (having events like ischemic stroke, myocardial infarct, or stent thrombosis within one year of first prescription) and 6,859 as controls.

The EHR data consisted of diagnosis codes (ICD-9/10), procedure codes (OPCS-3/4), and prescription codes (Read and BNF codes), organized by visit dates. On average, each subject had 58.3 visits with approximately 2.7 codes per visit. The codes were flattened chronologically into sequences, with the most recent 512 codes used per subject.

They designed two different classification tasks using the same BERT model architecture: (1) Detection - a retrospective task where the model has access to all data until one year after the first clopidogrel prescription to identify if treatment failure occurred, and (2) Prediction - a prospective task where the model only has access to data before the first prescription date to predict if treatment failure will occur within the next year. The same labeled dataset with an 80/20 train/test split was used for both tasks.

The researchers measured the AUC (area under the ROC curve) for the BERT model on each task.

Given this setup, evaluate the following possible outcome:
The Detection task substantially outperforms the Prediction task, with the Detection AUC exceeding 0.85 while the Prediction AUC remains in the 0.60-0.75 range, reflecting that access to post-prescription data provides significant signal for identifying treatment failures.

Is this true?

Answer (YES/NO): YES